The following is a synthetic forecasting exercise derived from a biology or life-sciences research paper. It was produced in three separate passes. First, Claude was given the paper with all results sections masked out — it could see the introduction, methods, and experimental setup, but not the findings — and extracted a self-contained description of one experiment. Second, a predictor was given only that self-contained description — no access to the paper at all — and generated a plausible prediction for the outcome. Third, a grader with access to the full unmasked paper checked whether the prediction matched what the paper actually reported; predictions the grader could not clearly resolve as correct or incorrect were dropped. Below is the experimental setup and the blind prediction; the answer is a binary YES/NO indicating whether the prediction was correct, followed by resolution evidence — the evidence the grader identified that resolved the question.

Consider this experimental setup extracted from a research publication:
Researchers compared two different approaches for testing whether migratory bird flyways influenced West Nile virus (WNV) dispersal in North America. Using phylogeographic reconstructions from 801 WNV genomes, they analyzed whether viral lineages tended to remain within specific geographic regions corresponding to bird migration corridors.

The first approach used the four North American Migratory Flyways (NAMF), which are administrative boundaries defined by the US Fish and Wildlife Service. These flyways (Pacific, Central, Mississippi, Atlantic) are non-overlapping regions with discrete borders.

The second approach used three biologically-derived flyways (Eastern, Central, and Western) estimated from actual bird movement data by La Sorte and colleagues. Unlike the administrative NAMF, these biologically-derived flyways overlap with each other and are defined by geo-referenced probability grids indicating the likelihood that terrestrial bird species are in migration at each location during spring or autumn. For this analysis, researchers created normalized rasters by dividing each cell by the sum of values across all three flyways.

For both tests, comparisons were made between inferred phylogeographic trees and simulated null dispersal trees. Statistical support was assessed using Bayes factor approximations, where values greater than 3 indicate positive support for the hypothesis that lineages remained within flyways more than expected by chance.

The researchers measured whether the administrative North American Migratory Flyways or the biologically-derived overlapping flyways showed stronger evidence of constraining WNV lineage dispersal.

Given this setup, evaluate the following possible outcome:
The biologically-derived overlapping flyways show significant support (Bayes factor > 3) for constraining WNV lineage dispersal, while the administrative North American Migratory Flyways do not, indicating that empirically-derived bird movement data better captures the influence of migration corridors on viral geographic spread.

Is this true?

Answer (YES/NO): NO